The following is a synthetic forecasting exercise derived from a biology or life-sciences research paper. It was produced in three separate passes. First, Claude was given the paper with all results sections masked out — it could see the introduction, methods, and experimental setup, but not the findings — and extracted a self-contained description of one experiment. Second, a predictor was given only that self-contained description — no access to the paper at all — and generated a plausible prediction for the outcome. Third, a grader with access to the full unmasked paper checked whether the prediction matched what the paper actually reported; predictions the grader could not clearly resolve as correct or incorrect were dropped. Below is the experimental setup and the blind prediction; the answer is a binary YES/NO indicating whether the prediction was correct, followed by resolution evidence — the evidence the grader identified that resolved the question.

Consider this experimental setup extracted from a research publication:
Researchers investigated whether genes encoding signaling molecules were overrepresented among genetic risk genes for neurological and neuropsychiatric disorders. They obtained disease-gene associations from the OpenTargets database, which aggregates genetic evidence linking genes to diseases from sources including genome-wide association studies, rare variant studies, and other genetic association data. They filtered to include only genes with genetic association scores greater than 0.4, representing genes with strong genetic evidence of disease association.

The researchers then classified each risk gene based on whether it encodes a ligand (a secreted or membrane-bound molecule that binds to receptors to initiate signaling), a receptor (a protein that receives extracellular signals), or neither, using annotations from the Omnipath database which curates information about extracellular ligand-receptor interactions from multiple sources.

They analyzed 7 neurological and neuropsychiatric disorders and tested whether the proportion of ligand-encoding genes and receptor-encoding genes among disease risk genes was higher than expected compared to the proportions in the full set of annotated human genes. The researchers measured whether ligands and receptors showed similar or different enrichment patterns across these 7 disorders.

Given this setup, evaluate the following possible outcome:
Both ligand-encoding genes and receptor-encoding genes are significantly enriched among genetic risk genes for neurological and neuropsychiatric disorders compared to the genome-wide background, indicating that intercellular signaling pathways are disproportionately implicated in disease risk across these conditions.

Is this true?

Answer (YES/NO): NO